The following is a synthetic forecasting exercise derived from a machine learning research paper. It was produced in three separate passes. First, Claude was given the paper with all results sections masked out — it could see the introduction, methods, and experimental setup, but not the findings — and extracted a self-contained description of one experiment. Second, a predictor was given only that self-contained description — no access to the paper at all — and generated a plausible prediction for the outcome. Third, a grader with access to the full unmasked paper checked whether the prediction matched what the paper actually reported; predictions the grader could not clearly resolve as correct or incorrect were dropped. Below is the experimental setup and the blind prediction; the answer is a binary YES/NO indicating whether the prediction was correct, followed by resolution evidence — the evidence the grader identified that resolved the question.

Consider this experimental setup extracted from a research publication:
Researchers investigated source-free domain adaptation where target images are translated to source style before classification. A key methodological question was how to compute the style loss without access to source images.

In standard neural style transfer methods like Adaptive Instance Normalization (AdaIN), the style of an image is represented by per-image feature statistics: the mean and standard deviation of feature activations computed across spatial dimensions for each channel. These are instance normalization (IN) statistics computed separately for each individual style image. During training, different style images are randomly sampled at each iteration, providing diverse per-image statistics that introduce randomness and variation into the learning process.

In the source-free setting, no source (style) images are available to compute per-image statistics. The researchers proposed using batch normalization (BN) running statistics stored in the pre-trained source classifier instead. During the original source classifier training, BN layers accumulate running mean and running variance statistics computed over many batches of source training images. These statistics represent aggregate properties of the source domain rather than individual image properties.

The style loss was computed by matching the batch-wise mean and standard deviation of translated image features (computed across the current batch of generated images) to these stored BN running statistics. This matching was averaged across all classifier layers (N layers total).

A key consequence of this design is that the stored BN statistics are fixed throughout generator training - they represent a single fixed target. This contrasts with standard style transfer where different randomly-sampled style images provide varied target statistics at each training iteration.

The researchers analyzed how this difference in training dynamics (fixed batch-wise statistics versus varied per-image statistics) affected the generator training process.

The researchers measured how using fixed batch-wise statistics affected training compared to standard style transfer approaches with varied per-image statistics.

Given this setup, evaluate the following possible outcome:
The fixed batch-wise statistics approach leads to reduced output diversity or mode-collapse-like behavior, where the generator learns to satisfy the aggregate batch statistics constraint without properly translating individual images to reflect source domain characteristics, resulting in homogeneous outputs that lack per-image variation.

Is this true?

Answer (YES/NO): NO